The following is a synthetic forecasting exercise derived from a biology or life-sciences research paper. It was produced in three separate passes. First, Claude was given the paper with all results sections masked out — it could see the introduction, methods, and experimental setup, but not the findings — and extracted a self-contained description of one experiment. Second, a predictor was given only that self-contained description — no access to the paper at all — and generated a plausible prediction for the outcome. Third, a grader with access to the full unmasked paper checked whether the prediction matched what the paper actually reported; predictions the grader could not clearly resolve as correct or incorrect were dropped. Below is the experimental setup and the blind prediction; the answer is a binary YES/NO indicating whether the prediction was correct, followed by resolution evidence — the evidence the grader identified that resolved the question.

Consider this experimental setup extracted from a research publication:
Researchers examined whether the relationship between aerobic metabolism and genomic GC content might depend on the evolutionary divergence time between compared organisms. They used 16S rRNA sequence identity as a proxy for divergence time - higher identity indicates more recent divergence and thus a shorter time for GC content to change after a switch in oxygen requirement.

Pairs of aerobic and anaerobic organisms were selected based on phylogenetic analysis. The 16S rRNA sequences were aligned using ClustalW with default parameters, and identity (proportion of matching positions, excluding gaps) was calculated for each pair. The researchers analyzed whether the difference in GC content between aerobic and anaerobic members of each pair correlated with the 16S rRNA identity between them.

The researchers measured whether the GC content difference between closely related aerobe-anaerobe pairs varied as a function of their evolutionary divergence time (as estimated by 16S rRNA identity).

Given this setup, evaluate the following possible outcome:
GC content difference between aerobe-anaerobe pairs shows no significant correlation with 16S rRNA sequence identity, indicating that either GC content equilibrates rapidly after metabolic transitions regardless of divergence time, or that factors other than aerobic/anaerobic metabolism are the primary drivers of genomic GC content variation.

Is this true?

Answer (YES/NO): YES